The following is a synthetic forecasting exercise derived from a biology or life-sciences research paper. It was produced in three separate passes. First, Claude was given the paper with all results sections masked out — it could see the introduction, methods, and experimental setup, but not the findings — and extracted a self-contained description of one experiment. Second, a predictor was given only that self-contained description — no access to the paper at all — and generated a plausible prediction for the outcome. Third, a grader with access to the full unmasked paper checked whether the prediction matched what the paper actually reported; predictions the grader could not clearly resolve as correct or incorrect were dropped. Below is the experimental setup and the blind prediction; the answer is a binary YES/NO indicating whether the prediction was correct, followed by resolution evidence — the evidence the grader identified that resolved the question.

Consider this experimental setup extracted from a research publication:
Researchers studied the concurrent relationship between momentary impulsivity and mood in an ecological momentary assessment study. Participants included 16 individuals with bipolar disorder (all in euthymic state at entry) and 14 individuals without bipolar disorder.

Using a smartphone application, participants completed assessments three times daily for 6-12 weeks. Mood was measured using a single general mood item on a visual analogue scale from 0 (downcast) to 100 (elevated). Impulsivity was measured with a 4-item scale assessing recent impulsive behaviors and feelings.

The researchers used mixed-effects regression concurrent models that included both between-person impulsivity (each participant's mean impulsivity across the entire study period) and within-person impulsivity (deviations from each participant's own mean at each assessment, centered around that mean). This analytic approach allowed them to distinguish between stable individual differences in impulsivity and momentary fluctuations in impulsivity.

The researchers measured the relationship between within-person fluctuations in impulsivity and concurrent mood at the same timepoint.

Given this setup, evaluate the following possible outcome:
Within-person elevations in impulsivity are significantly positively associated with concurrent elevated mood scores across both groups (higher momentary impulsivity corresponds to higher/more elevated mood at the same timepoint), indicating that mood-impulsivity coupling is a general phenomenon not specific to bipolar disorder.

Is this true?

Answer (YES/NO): NO